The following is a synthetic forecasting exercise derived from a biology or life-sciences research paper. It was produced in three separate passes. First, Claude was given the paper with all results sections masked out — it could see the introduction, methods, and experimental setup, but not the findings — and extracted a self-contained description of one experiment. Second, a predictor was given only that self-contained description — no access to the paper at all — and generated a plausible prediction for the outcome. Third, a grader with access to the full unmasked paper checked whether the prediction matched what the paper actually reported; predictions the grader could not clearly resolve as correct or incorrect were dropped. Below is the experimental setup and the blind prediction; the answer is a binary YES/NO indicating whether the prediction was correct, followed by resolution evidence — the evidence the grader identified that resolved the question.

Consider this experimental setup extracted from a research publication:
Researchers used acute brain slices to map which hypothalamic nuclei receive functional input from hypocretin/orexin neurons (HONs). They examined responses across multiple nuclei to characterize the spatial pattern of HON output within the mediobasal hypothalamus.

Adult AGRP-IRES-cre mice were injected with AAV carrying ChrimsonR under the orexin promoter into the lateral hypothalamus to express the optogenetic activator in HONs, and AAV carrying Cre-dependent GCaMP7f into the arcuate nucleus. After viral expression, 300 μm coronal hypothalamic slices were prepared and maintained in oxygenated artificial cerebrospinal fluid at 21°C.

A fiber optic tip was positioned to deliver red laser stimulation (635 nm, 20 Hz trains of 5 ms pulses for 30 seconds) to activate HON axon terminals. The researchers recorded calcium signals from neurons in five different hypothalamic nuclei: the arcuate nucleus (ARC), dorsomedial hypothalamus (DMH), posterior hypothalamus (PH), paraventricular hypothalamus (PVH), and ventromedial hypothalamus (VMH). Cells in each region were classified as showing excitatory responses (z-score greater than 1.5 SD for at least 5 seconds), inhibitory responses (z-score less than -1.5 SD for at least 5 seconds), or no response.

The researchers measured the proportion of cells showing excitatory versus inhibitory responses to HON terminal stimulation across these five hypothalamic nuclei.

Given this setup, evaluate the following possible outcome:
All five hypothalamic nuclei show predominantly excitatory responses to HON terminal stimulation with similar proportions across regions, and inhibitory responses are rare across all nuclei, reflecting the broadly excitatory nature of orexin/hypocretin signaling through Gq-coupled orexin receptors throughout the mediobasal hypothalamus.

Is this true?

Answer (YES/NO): NO